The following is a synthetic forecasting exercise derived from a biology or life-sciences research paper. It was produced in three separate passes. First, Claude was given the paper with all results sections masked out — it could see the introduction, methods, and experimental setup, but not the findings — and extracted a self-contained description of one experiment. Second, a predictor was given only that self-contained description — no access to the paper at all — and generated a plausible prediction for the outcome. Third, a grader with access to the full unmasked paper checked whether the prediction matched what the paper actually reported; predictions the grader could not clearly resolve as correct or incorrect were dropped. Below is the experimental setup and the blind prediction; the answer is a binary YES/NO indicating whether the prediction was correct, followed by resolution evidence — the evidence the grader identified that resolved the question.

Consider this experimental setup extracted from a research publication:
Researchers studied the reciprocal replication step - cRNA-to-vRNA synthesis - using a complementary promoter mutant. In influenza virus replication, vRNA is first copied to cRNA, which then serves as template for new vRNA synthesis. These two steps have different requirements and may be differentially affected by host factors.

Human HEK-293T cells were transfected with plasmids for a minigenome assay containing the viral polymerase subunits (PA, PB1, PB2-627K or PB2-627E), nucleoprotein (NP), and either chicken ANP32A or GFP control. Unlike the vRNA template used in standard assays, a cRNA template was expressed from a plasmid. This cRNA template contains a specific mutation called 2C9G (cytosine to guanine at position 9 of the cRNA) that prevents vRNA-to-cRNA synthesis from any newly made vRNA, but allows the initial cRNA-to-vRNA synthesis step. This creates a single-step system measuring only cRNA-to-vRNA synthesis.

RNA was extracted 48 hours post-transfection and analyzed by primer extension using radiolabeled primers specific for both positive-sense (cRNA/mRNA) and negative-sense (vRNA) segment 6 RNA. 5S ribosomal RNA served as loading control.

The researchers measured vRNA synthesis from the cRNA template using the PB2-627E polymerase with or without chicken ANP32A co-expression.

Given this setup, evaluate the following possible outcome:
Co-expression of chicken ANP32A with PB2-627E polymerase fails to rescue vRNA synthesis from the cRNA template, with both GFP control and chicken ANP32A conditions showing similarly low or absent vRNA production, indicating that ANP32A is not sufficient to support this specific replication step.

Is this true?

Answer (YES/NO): NO